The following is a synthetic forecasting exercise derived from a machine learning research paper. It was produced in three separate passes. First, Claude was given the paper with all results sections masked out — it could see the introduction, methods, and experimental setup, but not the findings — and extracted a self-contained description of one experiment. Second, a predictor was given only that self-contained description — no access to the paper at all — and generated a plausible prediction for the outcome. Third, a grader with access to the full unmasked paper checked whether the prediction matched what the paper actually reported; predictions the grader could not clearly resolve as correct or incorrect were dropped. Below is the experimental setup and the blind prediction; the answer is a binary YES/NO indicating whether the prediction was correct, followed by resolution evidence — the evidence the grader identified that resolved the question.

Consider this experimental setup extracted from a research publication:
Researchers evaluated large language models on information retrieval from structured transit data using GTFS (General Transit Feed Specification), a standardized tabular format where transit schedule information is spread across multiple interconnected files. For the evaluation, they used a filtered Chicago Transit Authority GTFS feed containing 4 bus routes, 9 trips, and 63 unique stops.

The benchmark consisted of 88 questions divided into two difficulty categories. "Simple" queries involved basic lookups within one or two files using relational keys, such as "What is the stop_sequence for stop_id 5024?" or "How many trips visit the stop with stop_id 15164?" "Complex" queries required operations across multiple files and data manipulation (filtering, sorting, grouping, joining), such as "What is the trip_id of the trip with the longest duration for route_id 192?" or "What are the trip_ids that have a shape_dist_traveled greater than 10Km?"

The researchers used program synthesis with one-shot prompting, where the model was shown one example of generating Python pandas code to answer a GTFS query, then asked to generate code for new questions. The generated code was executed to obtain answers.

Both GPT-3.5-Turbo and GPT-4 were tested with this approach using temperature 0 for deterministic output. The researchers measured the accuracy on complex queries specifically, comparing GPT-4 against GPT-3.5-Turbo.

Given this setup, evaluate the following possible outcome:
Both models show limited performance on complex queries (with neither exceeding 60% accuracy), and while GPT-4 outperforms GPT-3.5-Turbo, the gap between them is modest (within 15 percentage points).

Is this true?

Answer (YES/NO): NO